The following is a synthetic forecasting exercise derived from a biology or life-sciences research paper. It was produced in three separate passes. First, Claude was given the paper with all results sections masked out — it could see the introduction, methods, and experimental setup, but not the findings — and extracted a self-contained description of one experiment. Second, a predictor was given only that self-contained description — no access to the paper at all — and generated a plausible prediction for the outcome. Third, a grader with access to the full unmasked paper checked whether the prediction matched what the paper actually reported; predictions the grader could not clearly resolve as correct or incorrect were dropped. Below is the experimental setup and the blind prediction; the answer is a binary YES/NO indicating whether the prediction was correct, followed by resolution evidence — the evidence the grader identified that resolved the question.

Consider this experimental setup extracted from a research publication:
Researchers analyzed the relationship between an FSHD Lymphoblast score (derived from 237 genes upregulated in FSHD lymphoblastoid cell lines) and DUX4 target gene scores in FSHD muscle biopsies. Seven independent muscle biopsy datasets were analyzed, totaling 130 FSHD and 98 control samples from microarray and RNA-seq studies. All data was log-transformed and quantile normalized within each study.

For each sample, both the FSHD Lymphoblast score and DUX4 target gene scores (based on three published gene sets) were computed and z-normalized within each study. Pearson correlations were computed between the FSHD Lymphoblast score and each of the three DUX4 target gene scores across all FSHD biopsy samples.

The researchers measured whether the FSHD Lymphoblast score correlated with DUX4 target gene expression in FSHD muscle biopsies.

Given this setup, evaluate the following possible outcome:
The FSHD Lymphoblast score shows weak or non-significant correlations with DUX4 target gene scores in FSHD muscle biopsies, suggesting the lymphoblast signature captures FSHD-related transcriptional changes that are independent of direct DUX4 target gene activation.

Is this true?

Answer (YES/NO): NO